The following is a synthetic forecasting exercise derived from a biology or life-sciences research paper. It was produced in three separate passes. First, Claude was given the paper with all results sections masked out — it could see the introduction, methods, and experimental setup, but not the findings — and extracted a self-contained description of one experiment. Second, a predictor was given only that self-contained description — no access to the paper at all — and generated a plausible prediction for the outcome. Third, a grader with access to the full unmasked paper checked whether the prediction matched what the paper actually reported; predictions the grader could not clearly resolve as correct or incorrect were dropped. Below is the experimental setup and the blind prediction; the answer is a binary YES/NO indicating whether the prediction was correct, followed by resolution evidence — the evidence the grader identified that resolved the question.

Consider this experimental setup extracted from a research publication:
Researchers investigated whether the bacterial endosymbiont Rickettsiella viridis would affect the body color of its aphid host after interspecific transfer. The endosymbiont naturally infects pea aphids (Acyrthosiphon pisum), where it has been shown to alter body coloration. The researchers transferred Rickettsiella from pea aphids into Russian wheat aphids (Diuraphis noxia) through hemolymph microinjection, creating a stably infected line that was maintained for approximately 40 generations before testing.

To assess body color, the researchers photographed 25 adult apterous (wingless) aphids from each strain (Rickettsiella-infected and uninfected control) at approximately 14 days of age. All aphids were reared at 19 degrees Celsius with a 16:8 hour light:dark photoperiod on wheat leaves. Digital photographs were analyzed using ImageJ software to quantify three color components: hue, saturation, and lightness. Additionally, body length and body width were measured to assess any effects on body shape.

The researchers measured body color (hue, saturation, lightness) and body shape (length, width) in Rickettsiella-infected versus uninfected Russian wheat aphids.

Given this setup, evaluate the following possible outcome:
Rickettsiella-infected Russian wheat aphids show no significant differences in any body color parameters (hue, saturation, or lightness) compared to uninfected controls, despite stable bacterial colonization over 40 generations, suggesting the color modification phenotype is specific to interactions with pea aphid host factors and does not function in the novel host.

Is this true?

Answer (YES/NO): YES